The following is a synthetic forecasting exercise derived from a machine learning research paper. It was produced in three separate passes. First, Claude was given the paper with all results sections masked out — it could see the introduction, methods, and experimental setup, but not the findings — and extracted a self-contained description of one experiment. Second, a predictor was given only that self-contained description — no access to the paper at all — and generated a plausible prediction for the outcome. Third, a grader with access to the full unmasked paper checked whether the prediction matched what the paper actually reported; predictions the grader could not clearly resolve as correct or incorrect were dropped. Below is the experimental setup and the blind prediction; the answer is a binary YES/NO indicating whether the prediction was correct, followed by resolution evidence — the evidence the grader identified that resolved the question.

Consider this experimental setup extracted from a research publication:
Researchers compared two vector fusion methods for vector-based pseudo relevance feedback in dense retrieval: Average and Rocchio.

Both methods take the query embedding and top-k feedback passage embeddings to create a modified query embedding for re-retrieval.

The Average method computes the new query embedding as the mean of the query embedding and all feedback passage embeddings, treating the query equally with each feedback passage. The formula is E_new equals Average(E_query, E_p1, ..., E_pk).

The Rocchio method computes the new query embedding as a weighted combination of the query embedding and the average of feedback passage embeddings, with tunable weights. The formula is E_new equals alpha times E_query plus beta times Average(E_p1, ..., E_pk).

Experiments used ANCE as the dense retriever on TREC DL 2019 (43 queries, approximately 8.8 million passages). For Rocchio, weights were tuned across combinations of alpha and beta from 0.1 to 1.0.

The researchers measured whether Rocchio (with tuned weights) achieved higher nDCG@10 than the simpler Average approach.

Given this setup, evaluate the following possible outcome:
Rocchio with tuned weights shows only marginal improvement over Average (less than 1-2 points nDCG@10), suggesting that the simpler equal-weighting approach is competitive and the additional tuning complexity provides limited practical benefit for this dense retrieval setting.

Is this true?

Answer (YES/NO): NO